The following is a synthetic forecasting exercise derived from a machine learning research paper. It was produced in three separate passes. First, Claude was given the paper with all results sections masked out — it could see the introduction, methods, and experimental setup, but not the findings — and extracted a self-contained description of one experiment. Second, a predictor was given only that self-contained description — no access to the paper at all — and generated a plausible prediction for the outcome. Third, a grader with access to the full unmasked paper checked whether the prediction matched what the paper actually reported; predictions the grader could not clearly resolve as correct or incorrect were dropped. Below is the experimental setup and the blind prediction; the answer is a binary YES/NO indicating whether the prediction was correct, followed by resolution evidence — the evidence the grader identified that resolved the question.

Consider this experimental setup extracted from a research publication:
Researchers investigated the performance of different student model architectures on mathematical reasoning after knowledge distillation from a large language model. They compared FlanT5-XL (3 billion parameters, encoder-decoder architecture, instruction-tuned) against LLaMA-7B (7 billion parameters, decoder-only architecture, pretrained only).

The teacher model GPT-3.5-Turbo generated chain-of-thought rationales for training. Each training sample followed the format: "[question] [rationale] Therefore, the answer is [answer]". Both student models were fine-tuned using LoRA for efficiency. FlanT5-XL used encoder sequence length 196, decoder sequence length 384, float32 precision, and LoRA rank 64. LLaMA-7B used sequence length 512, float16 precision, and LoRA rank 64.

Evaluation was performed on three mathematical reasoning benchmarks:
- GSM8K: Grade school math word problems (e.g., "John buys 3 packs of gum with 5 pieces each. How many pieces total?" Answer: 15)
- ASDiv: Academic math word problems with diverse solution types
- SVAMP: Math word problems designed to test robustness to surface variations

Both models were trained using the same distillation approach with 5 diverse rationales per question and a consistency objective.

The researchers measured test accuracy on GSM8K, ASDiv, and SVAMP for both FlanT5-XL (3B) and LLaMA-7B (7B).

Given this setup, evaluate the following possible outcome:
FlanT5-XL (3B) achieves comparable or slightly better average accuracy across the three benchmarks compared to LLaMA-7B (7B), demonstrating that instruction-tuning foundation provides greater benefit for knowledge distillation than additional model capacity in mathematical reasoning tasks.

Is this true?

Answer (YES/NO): NO